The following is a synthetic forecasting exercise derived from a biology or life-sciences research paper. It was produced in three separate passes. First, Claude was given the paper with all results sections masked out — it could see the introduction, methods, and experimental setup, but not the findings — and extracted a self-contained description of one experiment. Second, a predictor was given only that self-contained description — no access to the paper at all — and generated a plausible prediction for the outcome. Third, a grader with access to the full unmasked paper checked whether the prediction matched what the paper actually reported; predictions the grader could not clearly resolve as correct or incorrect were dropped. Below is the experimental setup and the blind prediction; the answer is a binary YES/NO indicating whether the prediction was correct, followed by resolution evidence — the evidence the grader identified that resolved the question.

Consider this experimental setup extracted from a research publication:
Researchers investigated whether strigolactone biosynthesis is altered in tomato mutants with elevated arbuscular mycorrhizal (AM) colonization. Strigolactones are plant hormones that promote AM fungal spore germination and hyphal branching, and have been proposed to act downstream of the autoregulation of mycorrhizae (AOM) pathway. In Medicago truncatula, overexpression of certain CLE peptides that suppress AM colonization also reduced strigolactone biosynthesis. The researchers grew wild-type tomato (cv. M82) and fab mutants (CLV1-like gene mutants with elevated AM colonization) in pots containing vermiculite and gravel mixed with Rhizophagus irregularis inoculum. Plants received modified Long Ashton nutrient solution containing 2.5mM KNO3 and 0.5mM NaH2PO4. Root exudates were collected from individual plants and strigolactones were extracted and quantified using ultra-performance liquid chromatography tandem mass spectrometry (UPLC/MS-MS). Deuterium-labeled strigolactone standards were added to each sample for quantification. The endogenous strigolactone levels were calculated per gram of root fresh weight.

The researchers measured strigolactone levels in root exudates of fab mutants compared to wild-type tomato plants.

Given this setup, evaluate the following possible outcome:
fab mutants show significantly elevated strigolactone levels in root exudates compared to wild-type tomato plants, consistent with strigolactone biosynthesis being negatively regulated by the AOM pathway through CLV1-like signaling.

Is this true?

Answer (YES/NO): NO